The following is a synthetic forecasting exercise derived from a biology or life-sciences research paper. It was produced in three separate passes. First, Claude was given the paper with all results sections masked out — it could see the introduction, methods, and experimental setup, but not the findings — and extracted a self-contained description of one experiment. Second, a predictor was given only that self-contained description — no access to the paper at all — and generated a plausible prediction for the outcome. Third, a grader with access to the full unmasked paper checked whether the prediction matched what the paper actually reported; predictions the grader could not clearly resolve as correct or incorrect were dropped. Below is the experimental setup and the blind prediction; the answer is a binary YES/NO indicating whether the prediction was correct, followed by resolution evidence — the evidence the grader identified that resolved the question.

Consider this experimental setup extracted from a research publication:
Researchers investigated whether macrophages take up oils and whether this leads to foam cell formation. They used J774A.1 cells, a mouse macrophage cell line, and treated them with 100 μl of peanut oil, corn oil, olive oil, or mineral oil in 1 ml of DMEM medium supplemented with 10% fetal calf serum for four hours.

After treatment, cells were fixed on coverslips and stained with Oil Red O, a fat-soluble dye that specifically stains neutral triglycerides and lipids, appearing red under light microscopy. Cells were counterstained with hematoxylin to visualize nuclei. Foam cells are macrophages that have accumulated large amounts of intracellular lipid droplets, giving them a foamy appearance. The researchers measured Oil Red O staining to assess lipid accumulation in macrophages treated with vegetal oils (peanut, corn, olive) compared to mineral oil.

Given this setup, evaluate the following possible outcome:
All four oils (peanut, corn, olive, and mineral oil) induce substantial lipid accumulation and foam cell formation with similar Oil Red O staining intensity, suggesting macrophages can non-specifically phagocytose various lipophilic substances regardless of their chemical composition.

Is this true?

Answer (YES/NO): NO